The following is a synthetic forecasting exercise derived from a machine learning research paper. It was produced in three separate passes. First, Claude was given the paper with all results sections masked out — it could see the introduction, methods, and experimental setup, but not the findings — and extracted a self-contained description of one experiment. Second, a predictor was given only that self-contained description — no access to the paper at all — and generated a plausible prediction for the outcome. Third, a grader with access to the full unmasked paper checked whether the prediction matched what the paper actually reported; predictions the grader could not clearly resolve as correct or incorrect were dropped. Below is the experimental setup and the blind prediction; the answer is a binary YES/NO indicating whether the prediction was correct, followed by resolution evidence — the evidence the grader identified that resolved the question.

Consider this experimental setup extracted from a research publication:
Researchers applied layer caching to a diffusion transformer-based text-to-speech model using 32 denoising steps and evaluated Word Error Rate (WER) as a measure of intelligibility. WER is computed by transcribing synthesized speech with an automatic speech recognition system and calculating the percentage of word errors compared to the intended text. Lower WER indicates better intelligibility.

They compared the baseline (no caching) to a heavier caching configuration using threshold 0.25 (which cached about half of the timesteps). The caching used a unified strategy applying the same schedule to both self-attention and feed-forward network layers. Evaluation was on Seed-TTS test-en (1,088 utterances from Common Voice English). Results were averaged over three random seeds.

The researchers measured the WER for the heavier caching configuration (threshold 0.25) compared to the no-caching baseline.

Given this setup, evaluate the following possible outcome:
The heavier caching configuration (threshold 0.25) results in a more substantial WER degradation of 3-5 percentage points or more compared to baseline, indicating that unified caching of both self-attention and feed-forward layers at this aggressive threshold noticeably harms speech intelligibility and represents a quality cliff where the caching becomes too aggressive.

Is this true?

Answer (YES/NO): NO